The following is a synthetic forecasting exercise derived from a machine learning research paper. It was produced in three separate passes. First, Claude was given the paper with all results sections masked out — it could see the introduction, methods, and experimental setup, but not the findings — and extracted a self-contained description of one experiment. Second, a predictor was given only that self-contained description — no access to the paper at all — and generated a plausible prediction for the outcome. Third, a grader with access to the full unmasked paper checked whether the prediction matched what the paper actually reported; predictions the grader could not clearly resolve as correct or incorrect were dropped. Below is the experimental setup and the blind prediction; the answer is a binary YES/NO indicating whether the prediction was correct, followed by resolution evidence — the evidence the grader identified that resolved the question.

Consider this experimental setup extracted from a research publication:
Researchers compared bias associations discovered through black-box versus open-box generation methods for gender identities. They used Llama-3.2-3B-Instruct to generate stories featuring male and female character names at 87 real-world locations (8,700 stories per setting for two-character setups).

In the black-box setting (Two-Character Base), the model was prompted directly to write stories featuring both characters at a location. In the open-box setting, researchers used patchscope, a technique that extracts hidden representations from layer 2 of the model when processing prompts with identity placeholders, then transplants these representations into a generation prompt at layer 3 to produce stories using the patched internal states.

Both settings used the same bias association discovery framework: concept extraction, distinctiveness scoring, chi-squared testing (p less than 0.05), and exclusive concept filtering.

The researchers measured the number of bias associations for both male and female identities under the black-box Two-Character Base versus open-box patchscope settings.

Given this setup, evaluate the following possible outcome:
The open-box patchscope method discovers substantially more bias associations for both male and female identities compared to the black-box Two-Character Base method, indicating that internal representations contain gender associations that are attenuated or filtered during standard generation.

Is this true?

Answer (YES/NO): NO